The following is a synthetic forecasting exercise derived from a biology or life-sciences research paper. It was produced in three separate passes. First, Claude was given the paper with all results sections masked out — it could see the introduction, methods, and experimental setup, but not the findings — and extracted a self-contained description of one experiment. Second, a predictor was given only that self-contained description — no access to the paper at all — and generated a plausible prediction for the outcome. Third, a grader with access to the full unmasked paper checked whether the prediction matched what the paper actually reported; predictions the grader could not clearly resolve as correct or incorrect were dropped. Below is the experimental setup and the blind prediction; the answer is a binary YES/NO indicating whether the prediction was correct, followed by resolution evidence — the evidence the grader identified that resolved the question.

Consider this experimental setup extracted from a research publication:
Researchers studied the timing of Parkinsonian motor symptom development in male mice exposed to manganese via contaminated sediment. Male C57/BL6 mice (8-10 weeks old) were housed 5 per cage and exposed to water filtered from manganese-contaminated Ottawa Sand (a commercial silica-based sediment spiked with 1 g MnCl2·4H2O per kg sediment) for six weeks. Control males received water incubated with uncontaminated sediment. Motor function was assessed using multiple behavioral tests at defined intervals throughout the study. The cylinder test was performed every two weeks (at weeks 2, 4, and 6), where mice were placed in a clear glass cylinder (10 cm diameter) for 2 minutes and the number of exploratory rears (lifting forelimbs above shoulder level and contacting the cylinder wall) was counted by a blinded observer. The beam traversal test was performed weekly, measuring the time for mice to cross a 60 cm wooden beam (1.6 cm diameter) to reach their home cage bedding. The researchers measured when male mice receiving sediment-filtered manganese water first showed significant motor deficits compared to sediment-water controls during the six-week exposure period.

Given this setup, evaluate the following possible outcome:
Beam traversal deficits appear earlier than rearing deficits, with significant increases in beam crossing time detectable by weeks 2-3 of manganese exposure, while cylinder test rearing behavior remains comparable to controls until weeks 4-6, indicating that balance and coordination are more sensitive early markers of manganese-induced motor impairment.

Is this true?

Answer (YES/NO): NO